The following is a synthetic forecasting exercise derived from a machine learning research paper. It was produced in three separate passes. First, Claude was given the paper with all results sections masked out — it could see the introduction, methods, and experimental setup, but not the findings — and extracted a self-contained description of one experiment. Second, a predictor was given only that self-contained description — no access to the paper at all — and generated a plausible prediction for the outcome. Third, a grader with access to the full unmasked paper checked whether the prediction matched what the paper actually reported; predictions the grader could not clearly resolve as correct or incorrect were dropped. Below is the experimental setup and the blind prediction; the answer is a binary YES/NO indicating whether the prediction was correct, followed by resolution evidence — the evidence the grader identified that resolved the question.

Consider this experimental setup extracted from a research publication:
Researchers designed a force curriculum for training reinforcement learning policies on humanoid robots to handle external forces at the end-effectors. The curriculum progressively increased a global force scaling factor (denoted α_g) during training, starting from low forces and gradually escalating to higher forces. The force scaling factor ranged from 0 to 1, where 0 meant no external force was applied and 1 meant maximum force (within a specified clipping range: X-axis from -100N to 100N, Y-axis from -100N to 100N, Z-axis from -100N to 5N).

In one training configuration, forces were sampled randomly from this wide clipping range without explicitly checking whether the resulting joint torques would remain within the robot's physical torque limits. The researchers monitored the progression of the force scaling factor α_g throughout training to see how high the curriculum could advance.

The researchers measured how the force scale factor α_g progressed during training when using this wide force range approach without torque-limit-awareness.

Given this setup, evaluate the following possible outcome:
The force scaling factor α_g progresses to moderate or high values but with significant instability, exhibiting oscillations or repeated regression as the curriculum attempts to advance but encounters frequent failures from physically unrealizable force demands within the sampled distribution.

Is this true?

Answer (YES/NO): NO